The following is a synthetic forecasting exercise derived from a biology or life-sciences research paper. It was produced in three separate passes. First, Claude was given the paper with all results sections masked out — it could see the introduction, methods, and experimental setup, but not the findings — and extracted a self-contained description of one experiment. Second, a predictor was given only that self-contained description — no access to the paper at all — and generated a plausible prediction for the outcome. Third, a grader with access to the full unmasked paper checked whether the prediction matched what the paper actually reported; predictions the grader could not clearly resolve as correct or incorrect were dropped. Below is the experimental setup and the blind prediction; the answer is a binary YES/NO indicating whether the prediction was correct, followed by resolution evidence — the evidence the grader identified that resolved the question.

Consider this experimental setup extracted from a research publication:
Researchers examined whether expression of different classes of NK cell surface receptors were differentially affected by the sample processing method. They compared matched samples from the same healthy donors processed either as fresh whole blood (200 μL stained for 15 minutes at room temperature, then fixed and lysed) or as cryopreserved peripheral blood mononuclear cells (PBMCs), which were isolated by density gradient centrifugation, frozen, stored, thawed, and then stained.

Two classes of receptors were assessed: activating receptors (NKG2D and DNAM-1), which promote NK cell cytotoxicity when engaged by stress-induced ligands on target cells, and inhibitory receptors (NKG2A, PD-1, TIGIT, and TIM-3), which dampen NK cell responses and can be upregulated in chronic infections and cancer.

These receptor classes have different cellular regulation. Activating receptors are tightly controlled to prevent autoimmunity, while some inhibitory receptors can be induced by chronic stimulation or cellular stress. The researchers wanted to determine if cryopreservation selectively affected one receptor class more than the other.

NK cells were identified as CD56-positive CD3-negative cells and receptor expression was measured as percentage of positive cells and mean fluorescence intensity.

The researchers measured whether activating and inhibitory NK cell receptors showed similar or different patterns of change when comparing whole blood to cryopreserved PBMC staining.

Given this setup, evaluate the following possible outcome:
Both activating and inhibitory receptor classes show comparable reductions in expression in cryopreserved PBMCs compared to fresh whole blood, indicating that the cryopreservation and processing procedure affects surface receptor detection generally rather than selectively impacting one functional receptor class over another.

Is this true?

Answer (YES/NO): NO